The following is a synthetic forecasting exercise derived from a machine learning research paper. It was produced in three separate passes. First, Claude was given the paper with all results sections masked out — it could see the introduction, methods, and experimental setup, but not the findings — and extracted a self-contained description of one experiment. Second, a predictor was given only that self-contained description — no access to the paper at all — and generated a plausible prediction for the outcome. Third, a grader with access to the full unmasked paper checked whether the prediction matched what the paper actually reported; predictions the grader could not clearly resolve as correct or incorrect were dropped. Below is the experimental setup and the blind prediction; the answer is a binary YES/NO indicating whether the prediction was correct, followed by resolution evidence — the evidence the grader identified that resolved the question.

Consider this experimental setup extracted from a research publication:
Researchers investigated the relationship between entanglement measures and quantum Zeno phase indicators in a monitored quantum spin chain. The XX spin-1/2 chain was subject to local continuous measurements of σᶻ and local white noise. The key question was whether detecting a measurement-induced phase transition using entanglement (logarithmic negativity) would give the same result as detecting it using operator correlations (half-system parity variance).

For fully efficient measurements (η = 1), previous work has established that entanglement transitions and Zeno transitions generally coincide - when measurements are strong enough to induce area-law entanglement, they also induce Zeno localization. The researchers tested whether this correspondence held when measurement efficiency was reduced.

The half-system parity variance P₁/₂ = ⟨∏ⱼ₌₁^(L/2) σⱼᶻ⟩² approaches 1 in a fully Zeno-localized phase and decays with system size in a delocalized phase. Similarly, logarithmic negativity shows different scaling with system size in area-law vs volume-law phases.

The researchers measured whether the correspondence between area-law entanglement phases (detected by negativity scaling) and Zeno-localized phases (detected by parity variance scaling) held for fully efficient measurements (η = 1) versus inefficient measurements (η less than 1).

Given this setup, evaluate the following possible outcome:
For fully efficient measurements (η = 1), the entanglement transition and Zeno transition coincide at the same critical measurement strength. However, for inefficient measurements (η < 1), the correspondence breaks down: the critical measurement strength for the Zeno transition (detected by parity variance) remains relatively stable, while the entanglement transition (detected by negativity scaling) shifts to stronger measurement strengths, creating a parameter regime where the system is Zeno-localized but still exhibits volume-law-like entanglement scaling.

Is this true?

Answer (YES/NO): NO